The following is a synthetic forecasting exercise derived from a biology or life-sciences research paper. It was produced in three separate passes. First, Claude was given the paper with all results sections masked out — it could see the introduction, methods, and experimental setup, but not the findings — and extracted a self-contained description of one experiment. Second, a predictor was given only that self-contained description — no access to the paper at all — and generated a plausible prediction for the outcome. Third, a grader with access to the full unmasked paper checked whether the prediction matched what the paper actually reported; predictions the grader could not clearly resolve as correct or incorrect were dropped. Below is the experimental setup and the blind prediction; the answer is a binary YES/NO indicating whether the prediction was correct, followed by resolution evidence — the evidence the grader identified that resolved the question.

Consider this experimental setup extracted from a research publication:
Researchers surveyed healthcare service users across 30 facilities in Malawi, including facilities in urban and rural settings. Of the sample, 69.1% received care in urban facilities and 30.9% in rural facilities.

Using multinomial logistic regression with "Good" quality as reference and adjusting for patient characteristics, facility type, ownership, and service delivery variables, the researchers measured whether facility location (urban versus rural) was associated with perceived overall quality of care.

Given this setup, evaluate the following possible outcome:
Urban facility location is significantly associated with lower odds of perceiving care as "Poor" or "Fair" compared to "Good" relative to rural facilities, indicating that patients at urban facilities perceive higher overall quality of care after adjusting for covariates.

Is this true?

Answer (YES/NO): NO